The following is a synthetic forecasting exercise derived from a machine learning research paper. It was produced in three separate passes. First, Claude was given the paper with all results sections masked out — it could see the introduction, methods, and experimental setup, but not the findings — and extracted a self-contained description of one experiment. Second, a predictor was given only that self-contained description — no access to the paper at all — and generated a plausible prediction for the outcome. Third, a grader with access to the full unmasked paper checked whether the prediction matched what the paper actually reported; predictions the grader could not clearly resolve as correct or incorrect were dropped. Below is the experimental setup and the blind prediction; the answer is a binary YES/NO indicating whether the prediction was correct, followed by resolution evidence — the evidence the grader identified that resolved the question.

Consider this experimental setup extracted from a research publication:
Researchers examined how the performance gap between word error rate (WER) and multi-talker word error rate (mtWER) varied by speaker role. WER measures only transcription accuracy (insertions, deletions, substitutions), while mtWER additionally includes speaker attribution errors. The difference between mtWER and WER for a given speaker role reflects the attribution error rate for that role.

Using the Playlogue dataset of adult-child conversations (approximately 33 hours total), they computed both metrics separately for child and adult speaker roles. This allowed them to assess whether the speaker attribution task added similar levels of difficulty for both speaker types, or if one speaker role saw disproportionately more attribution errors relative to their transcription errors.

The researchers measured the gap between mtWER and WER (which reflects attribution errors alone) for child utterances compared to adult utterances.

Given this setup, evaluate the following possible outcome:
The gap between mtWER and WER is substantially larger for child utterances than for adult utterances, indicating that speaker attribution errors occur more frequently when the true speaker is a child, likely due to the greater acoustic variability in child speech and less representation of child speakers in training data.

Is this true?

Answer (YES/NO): NO